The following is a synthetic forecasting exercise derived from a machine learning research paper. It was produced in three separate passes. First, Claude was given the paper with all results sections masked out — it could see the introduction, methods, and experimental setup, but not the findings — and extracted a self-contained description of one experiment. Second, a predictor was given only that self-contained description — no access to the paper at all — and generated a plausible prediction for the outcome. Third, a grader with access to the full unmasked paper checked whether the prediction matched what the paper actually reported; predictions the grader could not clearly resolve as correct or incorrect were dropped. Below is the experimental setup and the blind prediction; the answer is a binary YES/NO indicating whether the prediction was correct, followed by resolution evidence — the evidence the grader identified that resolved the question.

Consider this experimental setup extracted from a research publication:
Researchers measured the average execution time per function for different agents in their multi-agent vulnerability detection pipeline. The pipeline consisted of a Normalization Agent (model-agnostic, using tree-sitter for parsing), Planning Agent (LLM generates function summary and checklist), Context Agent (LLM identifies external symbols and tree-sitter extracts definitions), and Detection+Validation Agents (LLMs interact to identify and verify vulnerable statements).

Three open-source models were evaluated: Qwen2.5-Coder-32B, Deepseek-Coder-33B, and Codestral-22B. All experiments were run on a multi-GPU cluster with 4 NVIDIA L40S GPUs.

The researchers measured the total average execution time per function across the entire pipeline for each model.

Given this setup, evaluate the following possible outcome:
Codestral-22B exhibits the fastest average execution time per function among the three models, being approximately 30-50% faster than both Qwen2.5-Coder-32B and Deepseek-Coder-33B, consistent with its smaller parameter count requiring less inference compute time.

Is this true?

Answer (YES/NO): NO